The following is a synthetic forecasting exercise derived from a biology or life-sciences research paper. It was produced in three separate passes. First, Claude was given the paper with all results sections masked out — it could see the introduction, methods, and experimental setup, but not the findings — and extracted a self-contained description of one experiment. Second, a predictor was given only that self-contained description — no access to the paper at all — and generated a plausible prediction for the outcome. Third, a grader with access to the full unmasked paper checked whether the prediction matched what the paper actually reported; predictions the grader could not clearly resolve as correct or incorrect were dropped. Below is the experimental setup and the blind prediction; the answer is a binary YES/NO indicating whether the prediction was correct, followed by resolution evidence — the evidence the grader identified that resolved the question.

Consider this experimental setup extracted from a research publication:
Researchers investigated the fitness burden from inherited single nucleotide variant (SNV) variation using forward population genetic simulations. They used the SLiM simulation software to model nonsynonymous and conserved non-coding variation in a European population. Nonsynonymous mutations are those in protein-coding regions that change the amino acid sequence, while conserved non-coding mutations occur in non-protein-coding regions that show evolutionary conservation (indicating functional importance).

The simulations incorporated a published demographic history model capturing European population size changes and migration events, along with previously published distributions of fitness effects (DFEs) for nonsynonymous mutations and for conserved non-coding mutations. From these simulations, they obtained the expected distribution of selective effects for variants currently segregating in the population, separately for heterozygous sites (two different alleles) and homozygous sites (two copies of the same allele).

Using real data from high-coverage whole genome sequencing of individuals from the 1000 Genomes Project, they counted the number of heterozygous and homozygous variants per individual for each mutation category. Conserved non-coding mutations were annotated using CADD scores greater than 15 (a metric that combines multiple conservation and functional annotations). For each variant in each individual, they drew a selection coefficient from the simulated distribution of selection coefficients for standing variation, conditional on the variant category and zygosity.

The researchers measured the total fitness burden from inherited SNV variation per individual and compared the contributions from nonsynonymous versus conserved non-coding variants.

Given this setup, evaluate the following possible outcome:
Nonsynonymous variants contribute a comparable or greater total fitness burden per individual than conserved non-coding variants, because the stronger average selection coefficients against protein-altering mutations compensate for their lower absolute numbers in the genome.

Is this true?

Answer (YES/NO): YES